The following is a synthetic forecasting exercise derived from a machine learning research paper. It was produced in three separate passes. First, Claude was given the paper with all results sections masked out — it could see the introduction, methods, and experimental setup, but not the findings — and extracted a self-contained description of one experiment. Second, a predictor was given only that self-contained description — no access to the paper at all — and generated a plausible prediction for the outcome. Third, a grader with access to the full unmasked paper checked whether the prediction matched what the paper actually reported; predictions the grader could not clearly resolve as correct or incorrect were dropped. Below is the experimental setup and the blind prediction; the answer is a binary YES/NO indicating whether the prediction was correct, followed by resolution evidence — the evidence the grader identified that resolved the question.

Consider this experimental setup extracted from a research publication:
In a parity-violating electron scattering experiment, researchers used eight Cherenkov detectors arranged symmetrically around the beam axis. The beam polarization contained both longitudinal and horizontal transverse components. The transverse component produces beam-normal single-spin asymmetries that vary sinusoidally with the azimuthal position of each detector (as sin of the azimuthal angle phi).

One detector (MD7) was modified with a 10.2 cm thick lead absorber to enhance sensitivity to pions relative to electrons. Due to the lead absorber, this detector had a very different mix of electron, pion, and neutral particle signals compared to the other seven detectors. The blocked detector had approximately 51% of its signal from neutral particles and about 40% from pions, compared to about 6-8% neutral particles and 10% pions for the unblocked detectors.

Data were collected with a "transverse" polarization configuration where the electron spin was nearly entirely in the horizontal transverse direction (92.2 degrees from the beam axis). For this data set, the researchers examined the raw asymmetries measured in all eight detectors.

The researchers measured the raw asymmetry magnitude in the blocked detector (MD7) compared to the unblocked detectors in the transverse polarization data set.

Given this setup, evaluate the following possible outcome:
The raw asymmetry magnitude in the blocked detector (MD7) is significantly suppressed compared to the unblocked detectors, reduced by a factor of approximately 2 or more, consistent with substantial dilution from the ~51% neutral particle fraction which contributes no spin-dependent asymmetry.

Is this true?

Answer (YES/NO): NO